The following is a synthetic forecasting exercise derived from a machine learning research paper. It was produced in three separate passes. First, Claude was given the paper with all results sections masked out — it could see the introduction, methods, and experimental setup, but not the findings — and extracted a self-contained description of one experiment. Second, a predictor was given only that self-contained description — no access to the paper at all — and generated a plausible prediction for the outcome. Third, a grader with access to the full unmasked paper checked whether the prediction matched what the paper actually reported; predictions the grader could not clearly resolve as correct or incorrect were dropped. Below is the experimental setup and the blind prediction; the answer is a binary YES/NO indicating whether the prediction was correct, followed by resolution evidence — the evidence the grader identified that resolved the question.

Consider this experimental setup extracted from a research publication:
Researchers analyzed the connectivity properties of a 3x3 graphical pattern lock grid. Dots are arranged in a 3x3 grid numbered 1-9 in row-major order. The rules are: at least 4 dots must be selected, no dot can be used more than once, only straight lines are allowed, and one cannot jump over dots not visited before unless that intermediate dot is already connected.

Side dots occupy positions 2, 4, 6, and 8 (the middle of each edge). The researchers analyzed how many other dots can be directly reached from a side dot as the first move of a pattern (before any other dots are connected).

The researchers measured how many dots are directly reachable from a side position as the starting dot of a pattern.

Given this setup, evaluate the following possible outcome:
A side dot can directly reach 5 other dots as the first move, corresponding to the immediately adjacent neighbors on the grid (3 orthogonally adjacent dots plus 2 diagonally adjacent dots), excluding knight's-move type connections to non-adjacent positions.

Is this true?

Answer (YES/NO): NO